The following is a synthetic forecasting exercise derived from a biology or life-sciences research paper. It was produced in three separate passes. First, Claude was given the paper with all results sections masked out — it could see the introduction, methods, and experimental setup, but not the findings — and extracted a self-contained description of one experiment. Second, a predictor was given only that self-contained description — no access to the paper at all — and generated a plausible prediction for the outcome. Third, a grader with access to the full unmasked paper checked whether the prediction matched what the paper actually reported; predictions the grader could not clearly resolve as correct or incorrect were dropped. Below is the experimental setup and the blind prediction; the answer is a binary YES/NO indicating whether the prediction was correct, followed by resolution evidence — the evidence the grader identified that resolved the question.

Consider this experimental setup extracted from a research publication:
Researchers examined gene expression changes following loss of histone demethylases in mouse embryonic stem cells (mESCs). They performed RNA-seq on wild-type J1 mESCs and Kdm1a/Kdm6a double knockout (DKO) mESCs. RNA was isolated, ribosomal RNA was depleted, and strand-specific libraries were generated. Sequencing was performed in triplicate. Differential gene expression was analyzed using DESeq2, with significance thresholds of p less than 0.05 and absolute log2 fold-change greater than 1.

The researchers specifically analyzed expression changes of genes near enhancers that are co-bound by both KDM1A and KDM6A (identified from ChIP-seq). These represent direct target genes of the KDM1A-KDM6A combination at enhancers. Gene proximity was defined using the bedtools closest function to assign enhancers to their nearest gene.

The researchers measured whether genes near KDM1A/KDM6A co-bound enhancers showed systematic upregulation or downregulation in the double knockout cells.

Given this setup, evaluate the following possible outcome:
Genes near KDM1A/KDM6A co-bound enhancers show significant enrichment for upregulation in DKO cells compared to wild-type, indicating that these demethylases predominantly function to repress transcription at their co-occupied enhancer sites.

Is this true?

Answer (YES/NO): YES